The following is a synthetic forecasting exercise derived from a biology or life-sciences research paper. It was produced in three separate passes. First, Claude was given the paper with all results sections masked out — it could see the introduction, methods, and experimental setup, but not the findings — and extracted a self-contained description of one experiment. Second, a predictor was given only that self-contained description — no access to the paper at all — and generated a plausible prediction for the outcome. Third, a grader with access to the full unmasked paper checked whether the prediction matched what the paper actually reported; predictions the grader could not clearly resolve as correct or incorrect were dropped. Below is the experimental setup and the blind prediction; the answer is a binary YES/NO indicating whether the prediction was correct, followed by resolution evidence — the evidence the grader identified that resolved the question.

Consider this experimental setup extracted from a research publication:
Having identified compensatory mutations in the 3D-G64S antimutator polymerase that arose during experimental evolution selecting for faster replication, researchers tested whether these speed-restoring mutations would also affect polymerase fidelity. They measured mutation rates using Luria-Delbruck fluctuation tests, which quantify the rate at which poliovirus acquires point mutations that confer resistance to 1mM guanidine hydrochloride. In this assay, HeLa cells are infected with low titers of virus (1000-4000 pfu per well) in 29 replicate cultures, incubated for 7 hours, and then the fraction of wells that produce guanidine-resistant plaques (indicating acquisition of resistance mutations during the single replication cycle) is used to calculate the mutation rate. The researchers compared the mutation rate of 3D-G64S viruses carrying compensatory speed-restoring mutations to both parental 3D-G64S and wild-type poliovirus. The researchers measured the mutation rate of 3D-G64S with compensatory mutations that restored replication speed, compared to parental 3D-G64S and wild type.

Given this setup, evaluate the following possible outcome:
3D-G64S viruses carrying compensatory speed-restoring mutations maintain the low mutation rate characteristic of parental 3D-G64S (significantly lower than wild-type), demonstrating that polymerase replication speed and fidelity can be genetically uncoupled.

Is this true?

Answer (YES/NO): NO